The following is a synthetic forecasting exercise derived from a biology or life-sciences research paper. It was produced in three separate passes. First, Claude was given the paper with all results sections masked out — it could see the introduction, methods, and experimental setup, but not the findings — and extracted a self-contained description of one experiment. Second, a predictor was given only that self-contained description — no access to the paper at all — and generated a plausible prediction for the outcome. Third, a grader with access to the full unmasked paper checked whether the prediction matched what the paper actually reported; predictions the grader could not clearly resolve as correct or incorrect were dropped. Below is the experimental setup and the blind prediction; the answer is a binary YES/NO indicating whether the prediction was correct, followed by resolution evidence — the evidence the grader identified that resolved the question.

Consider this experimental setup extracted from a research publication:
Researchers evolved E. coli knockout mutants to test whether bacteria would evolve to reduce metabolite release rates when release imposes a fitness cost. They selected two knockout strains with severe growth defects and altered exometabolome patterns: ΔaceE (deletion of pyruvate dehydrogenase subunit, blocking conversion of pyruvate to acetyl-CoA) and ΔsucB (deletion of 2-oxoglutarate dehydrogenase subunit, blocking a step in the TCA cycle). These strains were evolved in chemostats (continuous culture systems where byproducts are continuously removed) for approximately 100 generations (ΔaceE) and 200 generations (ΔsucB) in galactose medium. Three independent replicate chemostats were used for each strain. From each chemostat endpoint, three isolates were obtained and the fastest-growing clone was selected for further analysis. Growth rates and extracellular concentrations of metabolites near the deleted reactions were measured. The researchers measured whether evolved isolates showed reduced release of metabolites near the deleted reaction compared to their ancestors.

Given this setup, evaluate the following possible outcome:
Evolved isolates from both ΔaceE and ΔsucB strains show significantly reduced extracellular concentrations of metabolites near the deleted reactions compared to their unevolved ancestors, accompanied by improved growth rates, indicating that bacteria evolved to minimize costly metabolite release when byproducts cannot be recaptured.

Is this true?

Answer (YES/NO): NO